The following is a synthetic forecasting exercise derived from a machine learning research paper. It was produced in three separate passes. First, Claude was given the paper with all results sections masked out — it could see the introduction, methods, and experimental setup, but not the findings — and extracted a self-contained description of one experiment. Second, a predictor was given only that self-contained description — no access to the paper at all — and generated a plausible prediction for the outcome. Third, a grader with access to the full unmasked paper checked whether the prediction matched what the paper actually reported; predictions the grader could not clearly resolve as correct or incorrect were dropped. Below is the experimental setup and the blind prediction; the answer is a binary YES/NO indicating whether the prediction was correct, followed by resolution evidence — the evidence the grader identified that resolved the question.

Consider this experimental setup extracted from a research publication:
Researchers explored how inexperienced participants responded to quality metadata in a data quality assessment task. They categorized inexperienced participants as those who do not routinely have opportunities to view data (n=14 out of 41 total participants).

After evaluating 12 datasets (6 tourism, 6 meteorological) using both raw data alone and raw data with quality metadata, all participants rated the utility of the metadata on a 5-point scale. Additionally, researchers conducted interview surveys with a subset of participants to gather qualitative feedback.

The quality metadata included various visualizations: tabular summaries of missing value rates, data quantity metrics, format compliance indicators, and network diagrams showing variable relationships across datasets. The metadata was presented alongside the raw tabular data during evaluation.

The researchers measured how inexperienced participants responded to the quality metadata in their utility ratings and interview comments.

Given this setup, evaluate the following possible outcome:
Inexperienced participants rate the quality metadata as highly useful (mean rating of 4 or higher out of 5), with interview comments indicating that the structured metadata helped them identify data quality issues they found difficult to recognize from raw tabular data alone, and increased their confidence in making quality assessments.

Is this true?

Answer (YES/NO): NO